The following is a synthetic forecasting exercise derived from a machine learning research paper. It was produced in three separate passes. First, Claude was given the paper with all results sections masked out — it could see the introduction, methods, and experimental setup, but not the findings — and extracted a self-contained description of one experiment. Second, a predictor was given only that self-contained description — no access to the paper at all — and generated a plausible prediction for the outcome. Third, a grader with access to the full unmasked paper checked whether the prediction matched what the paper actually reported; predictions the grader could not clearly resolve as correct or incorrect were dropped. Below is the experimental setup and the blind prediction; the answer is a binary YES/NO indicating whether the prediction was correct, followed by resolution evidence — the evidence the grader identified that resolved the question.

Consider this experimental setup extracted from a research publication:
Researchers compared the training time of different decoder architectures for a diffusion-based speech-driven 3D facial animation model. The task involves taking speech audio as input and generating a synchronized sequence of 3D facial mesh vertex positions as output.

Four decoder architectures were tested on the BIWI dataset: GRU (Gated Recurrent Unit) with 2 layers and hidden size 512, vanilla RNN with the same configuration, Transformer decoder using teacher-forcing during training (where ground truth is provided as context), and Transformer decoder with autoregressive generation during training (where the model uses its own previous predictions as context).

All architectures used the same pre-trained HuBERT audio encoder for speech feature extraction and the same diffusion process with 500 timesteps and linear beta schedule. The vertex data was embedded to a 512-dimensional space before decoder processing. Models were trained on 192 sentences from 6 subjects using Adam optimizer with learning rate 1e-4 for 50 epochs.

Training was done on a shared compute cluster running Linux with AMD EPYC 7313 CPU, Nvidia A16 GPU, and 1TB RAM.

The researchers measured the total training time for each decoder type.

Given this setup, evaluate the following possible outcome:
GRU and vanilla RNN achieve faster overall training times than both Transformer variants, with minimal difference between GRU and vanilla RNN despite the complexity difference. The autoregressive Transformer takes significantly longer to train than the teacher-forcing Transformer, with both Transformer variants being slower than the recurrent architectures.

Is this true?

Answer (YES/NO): YES